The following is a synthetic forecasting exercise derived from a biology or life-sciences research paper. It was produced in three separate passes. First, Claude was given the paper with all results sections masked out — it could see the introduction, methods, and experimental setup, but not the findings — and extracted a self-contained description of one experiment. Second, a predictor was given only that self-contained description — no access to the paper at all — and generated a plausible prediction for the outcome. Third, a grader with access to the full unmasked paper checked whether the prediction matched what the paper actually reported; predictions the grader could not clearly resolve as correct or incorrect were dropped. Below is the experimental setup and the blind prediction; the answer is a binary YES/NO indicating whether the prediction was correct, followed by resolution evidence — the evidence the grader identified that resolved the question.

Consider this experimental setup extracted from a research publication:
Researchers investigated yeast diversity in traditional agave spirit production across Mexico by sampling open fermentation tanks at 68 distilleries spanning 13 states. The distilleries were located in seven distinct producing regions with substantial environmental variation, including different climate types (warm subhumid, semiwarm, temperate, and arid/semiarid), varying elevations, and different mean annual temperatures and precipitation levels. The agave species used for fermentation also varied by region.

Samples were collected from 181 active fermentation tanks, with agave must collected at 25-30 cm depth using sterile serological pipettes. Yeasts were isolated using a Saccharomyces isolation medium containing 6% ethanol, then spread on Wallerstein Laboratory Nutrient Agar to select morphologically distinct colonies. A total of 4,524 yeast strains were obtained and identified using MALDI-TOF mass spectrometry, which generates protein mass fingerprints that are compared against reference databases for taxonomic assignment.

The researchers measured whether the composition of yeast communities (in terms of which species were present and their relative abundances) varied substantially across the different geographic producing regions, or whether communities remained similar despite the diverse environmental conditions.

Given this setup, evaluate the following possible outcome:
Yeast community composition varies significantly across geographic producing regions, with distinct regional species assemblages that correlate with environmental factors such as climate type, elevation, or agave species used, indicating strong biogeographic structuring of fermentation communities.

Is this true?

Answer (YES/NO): NO